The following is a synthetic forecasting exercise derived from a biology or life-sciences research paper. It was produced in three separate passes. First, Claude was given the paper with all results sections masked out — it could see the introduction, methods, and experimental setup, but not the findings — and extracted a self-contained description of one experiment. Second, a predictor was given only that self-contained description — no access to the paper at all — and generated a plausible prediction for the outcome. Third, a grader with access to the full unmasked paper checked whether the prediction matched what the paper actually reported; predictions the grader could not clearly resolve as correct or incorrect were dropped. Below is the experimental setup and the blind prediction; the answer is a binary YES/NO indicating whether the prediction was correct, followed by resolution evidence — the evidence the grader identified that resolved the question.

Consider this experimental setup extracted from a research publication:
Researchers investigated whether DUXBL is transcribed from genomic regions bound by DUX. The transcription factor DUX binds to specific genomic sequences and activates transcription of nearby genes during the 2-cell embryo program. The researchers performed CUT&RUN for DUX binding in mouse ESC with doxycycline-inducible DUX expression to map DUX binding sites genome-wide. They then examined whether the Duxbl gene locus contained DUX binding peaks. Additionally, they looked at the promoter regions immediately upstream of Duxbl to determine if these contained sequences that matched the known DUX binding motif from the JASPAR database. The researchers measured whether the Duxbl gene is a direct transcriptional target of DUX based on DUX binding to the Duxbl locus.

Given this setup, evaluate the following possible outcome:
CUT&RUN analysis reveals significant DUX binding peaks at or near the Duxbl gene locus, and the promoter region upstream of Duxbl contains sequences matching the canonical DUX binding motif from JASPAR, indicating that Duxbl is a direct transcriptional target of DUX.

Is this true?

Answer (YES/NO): YES